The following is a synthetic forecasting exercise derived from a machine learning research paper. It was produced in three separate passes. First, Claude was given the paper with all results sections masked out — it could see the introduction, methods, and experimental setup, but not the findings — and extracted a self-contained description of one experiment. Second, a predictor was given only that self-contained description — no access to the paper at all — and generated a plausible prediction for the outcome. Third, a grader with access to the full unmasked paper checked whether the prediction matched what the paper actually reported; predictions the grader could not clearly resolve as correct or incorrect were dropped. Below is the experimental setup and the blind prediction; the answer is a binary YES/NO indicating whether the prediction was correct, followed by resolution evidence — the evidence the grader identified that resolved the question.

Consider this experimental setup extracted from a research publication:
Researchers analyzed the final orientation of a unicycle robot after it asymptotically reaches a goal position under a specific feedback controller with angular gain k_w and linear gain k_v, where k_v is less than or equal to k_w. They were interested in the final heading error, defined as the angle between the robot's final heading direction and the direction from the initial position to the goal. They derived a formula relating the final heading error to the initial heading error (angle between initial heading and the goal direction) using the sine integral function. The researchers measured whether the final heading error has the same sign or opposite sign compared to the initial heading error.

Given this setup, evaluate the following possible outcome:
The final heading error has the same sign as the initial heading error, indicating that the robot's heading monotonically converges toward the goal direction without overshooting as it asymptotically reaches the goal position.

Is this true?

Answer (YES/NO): NO